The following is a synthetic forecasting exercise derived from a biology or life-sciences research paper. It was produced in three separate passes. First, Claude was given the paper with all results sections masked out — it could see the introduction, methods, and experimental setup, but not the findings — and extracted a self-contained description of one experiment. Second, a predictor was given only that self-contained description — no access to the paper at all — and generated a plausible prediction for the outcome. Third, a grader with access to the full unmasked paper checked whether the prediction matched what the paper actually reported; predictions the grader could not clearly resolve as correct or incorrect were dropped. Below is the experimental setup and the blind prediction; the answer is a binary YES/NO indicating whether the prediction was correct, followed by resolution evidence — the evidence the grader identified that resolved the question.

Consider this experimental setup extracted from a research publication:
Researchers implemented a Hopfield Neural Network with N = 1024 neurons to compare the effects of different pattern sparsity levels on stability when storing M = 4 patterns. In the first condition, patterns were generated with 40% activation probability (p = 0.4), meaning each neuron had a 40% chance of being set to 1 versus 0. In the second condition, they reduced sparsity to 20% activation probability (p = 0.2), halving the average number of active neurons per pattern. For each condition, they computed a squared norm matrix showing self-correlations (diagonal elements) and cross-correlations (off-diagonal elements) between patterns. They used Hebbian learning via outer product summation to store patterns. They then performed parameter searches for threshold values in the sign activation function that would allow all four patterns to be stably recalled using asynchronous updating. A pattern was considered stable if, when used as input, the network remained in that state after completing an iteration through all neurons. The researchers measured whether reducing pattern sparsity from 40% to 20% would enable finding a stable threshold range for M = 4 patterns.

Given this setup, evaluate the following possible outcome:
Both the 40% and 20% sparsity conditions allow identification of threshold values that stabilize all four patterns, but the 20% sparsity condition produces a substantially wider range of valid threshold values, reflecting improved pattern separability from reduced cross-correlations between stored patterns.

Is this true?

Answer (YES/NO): NO